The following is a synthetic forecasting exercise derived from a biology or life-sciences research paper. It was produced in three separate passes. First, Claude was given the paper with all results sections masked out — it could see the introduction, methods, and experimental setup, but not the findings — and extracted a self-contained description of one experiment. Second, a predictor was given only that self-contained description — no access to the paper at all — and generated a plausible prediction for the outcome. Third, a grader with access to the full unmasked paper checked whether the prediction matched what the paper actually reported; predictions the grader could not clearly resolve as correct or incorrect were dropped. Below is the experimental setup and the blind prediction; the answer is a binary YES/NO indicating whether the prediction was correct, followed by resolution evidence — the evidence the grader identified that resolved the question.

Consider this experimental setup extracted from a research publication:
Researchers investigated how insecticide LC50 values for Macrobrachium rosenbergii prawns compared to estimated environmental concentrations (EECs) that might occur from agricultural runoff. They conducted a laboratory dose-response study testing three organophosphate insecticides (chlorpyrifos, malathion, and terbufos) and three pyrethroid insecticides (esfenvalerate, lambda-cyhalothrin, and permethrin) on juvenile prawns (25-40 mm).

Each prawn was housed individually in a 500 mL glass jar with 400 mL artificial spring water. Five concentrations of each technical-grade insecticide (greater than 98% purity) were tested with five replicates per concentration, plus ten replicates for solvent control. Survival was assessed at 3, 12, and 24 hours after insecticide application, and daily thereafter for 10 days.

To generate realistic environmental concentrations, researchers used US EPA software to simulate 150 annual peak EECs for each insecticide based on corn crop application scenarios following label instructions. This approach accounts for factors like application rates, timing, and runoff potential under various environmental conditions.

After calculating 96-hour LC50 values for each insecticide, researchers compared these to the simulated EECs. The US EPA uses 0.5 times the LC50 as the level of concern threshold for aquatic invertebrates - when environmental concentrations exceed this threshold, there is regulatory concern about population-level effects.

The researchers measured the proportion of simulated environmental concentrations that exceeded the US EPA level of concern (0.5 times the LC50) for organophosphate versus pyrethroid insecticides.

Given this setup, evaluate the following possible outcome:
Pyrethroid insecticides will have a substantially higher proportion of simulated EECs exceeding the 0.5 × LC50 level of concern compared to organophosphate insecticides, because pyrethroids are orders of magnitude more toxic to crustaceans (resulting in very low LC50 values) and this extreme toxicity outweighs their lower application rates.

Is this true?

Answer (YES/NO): YES